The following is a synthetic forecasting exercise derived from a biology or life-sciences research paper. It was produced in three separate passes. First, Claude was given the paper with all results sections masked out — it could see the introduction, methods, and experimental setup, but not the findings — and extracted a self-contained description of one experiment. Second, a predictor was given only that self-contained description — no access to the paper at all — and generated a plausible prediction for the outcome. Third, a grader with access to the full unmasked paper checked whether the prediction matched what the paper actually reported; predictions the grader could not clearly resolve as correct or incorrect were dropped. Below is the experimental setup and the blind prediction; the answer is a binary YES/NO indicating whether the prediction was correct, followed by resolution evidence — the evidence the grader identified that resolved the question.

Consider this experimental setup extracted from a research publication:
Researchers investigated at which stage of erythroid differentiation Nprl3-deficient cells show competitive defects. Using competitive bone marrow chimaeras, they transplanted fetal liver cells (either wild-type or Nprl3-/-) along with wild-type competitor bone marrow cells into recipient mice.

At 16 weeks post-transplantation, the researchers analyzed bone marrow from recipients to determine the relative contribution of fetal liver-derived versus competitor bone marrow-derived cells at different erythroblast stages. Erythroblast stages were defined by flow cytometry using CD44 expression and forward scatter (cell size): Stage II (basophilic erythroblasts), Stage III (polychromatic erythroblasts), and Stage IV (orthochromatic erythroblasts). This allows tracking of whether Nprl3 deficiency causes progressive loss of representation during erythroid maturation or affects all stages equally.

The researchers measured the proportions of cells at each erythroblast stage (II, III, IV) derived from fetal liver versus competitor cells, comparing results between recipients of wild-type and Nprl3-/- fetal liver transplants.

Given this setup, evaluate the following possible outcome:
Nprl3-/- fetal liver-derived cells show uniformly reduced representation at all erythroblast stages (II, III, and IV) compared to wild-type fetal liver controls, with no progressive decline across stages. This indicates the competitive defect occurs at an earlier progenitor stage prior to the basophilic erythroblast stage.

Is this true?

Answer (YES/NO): YES